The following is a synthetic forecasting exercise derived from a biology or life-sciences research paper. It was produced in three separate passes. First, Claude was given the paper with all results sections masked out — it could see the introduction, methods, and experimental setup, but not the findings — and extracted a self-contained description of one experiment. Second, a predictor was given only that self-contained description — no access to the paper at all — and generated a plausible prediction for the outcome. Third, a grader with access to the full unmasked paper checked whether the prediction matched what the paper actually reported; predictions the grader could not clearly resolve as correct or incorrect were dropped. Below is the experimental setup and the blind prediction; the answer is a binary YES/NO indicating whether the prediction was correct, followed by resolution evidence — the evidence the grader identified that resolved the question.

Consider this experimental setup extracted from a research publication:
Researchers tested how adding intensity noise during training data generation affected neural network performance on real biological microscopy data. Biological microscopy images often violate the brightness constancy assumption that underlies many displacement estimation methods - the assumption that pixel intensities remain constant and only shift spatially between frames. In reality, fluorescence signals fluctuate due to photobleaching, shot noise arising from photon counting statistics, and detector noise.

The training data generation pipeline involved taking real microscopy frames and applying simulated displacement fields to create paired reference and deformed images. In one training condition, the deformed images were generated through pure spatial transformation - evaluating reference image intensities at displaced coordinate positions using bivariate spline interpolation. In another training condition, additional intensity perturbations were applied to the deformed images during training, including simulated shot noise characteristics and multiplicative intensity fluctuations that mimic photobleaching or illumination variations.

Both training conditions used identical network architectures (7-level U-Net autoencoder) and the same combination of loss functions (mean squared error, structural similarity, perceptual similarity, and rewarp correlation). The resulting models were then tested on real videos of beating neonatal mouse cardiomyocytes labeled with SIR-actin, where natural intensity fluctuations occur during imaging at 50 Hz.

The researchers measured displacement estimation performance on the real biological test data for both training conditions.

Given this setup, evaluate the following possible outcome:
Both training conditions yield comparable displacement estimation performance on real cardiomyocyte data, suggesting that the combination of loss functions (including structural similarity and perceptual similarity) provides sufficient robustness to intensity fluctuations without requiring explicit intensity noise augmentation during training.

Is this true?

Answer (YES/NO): NO